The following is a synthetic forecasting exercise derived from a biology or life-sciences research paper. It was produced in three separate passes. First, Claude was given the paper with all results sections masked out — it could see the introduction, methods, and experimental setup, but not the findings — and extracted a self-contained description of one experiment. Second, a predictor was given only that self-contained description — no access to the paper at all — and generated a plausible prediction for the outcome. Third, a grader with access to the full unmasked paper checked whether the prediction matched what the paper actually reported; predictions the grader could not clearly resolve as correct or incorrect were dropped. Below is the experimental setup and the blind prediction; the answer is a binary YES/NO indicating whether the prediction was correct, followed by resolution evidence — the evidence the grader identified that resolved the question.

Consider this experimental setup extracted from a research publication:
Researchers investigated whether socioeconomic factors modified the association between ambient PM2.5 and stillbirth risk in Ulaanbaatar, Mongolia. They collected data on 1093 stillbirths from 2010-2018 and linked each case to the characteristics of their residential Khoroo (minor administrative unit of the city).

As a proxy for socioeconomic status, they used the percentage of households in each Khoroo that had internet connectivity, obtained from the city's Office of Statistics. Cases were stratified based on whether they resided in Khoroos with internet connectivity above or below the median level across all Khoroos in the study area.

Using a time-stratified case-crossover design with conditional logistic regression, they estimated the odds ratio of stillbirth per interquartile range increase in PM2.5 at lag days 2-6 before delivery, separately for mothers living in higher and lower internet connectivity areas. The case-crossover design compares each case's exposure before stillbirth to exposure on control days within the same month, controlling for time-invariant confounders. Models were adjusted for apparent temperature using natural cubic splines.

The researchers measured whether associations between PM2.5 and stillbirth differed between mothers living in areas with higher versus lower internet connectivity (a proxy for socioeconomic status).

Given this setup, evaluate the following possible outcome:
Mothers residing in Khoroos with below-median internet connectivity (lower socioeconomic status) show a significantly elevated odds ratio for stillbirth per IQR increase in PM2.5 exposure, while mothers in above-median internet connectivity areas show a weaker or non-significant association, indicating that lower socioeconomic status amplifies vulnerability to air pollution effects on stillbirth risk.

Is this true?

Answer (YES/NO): YES